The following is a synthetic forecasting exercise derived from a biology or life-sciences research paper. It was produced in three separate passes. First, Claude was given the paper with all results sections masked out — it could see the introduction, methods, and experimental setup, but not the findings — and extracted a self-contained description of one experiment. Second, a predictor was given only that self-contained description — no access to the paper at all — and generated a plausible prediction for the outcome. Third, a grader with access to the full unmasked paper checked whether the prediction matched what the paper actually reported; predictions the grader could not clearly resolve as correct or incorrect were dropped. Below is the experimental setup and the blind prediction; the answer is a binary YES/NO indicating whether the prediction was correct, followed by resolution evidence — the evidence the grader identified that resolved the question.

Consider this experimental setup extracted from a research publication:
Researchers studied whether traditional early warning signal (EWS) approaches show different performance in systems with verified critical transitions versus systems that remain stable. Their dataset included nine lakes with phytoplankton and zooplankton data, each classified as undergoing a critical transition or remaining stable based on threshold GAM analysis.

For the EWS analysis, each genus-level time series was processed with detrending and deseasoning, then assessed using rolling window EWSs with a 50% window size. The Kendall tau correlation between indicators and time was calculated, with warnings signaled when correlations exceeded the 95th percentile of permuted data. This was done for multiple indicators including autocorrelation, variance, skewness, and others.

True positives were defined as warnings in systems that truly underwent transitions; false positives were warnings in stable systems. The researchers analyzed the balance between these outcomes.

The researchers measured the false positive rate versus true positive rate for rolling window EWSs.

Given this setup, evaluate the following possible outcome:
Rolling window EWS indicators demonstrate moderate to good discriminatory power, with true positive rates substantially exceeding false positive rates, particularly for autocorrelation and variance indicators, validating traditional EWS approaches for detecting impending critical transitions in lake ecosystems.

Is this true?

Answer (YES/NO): NO